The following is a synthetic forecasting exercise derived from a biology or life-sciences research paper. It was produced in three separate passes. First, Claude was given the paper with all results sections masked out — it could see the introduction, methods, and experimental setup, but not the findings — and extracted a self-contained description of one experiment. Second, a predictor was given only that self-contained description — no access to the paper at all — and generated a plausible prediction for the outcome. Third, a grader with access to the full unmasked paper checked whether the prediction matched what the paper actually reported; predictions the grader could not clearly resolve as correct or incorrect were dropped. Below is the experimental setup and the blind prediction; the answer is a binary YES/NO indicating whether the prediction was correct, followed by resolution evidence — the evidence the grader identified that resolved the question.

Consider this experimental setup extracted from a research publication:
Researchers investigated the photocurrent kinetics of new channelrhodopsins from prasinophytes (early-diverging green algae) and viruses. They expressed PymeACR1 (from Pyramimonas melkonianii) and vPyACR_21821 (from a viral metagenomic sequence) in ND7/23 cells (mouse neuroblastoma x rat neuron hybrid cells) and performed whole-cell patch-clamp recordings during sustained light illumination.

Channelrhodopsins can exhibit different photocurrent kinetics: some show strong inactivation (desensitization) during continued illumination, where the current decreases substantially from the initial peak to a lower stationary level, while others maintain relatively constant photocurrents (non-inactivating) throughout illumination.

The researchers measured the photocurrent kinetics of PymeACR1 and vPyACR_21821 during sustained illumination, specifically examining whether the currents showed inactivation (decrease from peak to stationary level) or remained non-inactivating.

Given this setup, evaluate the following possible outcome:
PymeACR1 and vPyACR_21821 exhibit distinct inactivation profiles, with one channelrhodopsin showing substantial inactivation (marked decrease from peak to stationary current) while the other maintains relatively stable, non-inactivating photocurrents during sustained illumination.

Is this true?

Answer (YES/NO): NO